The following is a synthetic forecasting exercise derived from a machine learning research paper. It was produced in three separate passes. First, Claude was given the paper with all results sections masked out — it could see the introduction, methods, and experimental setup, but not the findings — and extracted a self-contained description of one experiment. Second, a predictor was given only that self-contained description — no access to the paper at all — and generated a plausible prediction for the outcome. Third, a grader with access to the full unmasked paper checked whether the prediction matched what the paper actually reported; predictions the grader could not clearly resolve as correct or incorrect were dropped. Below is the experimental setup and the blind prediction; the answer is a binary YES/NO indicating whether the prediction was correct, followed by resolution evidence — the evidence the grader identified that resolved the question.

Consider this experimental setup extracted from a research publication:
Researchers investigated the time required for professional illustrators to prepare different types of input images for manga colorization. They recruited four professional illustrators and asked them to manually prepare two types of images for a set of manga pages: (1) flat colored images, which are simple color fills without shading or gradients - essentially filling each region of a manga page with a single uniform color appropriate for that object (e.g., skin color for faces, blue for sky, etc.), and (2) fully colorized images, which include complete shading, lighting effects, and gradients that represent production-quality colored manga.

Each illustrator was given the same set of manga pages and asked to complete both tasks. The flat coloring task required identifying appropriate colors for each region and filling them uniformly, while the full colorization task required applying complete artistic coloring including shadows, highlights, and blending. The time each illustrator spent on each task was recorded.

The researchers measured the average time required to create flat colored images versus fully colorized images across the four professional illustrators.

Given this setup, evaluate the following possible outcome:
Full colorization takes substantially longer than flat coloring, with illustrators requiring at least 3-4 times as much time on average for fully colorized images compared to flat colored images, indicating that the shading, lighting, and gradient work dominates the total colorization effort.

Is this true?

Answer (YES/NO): NO